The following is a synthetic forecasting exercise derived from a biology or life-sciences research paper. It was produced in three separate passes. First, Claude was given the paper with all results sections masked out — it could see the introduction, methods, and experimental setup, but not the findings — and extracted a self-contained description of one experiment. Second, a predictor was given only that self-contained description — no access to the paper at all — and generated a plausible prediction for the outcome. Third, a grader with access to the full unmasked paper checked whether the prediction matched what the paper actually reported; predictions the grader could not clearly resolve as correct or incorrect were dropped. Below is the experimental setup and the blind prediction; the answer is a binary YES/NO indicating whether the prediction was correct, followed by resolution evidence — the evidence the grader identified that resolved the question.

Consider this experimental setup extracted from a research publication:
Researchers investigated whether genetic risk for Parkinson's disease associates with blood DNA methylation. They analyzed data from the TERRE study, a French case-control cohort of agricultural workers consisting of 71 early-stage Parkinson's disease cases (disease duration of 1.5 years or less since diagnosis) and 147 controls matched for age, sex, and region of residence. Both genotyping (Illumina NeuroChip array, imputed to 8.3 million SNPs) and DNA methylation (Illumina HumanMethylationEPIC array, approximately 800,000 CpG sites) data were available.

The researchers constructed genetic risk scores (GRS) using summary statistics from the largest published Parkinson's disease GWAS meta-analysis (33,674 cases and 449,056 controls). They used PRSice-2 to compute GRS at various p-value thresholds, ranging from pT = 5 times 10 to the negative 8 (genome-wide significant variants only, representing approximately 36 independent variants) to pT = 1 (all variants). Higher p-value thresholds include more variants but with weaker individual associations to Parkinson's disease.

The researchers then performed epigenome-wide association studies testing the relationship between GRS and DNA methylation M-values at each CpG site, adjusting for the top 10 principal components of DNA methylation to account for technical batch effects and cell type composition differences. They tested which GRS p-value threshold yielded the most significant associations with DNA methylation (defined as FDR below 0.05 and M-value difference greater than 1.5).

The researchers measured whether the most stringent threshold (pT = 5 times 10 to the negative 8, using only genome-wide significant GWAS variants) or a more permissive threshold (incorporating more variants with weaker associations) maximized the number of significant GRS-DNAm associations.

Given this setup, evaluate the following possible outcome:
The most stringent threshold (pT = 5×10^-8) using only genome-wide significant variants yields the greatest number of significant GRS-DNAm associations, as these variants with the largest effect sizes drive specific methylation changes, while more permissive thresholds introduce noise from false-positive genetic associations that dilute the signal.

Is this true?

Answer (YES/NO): YES